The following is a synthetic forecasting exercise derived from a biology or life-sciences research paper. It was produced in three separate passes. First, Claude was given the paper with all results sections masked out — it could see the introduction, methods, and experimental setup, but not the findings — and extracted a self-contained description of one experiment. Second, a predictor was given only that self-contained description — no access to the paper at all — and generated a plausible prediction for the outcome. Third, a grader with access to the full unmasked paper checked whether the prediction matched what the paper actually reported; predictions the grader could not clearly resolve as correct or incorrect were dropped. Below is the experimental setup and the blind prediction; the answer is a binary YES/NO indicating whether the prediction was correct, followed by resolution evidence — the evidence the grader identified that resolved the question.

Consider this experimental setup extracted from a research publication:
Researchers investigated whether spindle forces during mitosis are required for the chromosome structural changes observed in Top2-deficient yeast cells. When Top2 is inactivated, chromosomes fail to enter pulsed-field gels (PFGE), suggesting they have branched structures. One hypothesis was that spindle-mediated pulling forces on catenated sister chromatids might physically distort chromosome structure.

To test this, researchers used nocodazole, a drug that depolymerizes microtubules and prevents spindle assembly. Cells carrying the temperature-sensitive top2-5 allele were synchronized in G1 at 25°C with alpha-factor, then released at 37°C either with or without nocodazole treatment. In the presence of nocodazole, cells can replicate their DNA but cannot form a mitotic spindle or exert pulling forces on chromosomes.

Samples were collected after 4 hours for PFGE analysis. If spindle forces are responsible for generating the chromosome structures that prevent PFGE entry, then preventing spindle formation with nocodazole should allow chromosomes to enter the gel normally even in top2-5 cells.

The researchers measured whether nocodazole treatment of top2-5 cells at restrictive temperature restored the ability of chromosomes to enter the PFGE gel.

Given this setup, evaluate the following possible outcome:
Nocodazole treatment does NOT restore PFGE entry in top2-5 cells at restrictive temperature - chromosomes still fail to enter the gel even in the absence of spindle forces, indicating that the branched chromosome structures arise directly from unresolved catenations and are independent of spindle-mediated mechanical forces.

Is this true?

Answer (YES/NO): YES